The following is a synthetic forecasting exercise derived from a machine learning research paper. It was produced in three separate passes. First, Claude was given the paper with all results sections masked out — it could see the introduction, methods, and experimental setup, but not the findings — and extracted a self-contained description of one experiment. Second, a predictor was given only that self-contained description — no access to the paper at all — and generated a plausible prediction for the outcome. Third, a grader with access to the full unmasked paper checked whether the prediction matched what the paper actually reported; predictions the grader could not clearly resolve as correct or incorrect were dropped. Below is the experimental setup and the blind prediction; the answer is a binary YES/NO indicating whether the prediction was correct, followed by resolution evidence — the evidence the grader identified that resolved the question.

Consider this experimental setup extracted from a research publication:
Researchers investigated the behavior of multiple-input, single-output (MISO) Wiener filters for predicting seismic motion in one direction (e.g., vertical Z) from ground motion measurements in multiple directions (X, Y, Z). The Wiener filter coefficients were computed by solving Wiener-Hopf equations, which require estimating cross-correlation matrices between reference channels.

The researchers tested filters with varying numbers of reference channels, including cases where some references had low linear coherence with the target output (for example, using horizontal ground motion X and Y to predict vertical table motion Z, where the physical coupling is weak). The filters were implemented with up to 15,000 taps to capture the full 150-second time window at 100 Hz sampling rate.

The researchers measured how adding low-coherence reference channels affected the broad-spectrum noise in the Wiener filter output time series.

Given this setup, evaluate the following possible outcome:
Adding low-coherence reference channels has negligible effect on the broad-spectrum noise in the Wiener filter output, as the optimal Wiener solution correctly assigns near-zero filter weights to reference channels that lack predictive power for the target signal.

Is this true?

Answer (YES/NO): NO